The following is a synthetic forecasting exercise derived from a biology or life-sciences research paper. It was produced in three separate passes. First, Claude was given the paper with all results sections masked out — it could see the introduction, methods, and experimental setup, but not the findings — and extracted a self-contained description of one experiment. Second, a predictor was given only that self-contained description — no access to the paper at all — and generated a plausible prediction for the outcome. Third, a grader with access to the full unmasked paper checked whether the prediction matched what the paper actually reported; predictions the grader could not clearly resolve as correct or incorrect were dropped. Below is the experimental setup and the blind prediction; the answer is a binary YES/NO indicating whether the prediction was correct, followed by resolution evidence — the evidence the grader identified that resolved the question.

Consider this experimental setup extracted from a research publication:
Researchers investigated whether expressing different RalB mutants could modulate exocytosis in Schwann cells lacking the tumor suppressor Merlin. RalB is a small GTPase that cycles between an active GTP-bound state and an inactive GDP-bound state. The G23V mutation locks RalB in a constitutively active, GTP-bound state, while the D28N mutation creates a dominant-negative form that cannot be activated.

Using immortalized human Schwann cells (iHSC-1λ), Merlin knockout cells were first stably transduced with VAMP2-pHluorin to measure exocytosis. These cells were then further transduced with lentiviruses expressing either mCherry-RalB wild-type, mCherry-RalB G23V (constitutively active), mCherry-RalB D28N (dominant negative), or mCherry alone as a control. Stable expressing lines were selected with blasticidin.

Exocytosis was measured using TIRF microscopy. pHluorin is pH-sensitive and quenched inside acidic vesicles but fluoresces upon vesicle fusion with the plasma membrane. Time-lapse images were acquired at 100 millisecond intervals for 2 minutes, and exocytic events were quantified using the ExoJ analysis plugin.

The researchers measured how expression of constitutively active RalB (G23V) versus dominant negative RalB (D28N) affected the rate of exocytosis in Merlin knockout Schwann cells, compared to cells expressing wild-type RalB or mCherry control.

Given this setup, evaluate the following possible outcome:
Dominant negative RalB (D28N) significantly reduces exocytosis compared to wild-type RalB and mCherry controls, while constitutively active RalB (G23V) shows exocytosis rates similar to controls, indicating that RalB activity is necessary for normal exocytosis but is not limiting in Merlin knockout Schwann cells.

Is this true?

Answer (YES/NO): NO